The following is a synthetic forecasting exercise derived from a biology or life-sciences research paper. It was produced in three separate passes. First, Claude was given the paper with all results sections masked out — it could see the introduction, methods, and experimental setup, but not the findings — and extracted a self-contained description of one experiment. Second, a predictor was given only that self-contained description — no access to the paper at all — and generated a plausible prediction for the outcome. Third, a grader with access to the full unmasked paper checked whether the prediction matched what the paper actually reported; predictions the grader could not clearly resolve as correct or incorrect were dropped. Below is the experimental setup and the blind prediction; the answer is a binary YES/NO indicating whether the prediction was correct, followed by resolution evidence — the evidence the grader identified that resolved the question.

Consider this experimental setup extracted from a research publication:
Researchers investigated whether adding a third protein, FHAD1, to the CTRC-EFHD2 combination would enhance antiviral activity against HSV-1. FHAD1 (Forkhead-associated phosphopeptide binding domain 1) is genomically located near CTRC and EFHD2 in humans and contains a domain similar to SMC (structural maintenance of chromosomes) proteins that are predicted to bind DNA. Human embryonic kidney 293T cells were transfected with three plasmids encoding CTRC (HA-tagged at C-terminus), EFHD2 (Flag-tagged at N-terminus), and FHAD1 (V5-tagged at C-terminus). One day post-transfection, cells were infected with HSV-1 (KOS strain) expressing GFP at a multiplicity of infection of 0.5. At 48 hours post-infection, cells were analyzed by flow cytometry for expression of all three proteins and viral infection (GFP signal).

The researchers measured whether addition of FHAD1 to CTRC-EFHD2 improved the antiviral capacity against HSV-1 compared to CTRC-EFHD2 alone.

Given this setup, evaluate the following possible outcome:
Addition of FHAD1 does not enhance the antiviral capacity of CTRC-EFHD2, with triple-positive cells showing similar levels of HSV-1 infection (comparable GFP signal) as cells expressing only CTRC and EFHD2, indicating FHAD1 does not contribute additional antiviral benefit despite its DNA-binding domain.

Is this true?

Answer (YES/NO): YES